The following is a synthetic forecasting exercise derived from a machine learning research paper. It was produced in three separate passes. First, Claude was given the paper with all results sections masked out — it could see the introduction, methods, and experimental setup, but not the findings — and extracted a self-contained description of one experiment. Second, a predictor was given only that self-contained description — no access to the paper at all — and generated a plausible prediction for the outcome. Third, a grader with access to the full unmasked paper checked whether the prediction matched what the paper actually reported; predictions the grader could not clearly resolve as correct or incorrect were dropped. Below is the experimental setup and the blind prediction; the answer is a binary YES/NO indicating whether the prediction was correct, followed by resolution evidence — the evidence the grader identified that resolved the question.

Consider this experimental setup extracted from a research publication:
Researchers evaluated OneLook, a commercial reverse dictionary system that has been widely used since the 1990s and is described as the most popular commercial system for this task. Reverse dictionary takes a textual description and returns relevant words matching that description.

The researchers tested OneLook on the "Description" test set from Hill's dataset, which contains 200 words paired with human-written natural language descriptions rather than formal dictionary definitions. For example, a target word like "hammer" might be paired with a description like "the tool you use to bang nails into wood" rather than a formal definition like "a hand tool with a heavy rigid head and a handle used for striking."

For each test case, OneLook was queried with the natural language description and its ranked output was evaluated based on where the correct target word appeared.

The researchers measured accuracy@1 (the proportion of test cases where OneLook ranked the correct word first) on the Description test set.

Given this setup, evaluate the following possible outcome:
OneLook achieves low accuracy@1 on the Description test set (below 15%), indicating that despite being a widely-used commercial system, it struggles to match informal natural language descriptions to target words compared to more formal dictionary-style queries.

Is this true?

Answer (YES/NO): NO